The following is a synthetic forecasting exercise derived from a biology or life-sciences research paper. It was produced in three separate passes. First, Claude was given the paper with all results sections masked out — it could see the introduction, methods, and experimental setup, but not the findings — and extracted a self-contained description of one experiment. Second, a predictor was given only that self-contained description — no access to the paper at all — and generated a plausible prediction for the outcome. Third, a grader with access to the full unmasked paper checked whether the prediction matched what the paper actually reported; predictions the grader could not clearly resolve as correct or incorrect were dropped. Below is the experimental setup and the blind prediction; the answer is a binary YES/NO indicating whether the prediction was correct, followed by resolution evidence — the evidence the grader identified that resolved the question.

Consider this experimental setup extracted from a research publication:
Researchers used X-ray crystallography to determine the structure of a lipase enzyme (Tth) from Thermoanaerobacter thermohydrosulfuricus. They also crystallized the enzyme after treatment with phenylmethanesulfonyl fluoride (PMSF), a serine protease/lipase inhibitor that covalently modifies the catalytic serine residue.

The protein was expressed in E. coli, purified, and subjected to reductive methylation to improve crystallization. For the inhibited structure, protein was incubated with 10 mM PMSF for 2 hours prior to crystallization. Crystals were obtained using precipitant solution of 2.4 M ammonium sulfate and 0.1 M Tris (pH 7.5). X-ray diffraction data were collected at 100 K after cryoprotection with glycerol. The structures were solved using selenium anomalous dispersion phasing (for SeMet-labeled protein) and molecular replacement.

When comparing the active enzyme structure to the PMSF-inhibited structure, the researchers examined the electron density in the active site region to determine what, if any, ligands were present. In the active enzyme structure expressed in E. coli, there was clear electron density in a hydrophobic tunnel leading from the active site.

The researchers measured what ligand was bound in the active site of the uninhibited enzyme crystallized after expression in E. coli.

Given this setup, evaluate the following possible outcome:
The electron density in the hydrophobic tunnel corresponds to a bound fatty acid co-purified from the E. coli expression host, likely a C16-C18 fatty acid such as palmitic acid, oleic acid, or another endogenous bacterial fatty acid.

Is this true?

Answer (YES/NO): NO